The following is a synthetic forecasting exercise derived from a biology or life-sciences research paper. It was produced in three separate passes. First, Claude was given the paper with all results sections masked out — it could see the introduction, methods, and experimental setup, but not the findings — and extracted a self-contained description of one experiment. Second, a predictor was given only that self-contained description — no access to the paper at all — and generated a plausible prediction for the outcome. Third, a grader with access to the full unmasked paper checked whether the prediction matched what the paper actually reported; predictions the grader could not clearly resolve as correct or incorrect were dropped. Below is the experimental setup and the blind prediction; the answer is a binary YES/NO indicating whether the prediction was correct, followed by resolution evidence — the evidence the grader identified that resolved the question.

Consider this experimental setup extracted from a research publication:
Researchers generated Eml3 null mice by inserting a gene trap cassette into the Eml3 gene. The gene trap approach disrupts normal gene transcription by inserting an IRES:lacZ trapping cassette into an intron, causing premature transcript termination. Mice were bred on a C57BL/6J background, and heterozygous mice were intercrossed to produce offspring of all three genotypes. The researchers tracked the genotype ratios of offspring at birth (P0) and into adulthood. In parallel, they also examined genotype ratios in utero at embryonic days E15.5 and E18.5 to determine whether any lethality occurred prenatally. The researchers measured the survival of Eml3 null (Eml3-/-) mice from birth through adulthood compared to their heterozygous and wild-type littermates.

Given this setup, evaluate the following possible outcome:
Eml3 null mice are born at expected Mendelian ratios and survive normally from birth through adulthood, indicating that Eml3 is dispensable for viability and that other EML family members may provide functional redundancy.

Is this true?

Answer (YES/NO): NO